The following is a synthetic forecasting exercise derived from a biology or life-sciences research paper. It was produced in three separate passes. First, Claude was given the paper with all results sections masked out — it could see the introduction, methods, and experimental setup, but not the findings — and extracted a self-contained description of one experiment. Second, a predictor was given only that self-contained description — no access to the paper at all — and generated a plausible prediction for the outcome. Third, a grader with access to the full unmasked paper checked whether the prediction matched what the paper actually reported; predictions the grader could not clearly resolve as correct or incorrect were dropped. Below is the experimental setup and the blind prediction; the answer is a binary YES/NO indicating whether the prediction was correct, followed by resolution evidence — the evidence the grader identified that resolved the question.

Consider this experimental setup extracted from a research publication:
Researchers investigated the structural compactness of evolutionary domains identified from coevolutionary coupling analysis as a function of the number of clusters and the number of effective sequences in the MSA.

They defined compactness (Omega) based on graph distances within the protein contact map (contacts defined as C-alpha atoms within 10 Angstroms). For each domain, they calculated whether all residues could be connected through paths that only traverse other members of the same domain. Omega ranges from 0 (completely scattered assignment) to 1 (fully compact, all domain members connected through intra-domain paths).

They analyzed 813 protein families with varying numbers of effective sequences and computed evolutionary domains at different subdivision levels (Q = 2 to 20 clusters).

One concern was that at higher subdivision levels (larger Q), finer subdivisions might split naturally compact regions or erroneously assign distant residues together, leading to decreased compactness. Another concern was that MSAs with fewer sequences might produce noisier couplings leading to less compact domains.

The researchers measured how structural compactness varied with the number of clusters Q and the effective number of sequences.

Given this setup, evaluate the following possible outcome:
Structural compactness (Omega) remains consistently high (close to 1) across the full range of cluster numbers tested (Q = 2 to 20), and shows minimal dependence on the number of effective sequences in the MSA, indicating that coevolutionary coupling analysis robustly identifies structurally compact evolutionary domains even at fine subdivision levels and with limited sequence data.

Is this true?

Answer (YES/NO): NO